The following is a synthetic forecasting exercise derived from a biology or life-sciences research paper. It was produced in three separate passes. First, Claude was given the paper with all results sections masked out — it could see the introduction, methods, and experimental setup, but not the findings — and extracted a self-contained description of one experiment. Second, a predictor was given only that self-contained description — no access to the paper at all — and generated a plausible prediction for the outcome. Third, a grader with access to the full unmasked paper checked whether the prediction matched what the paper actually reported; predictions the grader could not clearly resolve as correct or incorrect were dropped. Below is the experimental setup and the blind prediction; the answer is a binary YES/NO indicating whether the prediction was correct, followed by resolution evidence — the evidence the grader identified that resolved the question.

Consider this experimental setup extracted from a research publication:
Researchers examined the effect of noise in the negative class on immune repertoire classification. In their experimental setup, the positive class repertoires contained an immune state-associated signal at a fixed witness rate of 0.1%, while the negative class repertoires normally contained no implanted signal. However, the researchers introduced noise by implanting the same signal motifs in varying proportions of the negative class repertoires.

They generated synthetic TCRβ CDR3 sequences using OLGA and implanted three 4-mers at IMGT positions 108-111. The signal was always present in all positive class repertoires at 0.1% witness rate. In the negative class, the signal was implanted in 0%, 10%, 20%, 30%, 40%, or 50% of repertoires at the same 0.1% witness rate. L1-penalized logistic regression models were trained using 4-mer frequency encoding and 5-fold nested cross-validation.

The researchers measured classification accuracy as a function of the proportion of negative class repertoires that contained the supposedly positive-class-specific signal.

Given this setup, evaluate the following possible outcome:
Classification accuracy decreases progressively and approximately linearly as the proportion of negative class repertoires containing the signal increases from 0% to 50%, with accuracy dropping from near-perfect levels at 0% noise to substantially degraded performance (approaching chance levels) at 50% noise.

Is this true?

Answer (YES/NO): NO